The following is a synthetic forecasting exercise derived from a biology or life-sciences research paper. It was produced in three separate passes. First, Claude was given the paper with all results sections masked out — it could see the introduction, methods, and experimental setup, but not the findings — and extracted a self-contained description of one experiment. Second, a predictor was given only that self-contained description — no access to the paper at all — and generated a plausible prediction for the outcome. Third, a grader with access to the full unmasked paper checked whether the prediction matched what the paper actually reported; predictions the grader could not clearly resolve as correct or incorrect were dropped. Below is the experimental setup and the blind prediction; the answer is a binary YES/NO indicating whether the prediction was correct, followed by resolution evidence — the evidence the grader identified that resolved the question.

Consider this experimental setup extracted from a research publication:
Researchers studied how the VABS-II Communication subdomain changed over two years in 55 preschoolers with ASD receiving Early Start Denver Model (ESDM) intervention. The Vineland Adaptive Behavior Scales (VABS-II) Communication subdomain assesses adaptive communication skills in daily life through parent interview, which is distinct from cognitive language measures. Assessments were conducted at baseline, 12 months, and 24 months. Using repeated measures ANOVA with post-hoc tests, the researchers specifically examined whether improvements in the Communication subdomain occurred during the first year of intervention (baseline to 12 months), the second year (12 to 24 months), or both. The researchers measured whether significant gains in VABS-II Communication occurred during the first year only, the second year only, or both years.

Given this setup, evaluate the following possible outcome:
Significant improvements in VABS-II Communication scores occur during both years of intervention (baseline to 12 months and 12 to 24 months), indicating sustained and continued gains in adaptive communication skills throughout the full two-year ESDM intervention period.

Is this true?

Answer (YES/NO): YES